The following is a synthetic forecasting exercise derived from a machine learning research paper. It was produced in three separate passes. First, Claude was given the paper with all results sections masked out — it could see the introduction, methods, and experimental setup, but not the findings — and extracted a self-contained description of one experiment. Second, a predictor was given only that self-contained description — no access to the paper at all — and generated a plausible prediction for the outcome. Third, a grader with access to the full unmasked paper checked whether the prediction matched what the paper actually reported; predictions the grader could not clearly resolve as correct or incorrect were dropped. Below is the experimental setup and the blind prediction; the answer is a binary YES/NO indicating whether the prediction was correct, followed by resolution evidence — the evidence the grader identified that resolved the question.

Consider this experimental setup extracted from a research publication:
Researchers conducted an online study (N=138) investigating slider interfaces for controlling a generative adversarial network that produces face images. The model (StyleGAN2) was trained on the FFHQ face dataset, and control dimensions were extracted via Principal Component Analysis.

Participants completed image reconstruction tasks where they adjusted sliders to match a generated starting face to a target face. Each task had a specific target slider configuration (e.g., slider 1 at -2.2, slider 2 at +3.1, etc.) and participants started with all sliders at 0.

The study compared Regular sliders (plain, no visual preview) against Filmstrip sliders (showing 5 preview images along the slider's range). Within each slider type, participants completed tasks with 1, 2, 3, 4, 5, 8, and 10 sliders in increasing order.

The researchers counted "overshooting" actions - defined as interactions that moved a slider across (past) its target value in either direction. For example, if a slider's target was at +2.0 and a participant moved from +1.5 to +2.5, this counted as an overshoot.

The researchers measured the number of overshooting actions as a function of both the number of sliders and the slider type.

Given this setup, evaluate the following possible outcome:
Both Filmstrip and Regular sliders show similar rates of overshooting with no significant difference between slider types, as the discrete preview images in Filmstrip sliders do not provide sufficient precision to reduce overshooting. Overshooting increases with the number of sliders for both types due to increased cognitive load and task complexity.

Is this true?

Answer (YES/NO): NO